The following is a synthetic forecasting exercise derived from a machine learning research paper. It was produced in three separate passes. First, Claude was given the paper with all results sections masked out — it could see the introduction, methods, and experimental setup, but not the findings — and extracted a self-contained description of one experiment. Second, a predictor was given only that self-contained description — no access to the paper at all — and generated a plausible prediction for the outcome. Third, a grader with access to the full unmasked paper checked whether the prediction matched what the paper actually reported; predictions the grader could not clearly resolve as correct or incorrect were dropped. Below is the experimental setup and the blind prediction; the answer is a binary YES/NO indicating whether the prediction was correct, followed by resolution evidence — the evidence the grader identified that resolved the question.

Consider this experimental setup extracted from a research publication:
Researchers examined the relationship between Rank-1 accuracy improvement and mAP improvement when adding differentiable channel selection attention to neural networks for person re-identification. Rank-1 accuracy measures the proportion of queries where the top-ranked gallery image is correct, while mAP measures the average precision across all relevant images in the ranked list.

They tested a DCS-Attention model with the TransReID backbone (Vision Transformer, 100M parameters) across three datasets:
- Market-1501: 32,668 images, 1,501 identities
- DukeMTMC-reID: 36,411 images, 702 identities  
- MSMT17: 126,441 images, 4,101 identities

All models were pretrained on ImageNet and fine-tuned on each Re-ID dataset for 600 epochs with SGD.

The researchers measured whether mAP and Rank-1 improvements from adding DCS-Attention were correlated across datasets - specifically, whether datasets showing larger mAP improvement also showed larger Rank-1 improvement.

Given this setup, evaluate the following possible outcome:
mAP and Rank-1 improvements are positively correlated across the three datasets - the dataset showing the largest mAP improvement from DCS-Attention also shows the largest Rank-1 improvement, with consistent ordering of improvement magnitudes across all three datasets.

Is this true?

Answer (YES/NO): NO